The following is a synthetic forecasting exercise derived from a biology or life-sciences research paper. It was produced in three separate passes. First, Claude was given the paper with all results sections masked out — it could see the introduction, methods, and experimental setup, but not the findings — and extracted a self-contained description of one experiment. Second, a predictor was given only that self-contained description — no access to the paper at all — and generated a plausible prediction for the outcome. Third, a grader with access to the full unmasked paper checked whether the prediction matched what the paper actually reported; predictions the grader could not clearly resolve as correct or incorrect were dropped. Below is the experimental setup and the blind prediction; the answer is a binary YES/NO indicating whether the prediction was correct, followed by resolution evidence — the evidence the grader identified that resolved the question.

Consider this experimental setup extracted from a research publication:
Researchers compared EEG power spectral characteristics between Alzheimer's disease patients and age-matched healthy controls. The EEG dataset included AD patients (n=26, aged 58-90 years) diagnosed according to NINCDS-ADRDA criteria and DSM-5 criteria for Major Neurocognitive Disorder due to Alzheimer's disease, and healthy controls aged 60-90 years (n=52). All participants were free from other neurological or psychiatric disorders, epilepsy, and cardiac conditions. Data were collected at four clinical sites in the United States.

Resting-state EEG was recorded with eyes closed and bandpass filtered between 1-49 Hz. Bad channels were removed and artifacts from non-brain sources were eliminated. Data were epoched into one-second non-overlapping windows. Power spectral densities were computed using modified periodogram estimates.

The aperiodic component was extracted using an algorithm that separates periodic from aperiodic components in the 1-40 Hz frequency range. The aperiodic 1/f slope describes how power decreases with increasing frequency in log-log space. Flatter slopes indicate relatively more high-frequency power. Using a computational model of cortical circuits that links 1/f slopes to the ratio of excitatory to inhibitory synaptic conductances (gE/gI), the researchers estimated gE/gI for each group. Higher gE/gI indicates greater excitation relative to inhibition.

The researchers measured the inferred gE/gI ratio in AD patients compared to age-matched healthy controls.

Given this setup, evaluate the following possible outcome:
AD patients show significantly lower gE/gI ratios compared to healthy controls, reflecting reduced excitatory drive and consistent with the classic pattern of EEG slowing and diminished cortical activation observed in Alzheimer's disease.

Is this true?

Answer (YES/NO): NO